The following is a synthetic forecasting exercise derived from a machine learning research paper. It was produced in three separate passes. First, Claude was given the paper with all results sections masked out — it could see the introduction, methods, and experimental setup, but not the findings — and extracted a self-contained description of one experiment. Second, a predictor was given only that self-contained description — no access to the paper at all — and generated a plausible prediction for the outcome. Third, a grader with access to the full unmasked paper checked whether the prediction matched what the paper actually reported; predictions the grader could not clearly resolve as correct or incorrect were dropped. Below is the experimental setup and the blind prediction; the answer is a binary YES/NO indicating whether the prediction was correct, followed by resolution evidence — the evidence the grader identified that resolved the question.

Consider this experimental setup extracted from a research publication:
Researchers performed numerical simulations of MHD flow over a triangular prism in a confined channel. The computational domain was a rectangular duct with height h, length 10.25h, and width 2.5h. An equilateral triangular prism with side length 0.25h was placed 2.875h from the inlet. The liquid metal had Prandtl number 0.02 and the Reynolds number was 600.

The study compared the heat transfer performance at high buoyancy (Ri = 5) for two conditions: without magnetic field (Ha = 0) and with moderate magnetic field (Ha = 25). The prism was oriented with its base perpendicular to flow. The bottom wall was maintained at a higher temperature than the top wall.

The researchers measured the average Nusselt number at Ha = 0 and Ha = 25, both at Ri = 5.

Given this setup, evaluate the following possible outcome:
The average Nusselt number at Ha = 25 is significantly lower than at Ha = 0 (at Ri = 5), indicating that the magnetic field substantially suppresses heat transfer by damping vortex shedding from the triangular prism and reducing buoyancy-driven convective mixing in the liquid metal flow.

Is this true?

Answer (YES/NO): NO